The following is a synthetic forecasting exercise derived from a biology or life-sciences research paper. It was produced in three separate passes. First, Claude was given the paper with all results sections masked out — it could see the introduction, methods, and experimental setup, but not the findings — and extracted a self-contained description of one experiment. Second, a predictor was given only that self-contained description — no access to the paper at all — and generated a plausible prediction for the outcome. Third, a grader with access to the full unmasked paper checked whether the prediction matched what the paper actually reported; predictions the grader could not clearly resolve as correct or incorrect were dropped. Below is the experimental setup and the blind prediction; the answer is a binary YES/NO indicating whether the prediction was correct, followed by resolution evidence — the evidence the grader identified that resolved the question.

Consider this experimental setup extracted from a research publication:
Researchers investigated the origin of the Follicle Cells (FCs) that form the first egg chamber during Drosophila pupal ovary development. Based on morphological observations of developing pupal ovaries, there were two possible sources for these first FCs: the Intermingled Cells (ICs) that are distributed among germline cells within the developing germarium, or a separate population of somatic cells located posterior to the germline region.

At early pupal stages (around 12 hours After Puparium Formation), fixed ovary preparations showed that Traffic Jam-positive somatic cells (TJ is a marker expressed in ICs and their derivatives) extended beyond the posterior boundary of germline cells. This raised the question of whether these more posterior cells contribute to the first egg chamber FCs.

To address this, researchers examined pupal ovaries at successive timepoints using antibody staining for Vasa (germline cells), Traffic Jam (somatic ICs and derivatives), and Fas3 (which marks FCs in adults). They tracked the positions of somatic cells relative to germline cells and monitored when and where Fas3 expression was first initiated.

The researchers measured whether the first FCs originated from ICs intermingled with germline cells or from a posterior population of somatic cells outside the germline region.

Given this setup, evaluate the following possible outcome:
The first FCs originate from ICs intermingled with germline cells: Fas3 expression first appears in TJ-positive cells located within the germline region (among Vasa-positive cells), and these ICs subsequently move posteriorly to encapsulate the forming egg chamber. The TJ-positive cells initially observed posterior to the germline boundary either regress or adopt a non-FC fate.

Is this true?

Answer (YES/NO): NO